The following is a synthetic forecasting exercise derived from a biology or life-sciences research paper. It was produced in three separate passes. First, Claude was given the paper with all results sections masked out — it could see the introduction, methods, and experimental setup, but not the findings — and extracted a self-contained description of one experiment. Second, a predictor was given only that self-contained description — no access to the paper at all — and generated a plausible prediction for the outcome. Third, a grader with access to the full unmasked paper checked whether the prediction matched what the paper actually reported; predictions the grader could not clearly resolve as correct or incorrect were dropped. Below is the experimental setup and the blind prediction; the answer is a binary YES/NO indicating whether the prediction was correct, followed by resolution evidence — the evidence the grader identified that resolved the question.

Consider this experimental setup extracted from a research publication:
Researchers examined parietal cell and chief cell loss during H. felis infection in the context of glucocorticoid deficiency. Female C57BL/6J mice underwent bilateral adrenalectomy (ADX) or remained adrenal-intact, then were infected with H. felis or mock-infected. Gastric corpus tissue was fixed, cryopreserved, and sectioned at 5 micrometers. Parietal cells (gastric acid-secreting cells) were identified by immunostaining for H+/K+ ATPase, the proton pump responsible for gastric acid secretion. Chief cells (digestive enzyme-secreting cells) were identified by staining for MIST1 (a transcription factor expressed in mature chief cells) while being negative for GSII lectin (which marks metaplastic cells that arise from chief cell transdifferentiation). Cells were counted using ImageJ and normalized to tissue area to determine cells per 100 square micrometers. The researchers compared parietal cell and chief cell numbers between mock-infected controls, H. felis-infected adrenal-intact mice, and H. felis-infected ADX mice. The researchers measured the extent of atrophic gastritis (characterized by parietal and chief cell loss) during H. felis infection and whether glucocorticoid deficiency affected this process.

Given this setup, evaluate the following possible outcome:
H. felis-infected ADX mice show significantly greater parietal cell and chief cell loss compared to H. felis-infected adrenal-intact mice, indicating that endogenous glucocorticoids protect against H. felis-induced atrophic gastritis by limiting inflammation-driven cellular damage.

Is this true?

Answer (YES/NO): NO